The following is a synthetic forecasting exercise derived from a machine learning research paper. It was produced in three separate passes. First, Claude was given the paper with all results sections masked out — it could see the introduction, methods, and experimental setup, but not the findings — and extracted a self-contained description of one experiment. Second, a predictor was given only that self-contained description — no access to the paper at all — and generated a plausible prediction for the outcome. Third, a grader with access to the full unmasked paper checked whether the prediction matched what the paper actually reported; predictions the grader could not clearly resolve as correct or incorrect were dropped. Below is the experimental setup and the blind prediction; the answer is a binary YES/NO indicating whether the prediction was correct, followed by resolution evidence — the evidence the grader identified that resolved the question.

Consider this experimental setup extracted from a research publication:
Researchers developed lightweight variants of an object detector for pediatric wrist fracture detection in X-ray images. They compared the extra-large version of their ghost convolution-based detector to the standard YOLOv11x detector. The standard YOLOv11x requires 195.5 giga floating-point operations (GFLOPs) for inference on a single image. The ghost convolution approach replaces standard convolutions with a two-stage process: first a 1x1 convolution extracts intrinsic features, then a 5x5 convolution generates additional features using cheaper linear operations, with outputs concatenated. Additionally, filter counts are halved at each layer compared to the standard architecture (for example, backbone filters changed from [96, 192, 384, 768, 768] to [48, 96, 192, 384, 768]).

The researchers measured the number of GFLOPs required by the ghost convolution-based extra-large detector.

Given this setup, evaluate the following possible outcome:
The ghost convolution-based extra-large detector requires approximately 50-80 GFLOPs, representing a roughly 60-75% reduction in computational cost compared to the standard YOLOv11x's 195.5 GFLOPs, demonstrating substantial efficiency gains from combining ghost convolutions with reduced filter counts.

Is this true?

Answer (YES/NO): NO